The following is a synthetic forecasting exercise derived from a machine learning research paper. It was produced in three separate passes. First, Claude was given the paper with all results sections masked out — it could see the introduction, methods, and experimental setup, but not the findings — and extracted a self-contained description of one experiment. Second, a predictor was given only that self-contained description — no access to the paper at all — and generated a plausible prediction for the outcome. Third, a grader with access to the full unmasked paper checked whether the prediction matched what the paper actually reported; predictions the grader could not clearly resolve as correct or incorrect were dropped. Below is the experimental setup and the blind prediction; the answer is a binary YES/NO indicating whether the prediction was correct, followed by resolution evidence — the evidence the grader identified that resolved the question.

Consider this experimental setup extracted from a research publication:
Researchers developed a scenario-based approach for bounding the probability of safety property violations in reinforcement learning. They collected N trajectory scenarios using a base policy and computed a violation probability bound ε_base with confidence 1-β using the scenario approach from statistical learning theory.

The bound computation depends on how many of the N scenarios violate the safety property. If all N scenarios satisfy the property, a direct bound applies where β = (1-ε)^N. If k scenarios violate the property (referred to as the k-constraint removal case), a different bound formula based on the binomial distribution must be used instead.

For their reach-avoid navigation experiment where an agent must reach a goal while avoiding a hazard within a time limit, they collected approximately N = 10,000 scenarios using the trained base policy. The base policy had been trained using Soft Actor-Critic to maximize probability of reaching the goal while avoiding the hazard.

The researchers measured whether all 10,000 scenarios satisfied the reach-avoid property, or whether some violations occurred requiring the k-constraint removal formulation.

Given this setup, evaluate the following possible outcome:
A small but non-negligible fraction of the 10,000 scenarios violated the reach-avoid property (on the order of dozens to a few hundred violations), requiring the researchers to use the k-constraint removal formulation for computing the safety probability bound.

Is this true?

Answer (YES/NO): YES